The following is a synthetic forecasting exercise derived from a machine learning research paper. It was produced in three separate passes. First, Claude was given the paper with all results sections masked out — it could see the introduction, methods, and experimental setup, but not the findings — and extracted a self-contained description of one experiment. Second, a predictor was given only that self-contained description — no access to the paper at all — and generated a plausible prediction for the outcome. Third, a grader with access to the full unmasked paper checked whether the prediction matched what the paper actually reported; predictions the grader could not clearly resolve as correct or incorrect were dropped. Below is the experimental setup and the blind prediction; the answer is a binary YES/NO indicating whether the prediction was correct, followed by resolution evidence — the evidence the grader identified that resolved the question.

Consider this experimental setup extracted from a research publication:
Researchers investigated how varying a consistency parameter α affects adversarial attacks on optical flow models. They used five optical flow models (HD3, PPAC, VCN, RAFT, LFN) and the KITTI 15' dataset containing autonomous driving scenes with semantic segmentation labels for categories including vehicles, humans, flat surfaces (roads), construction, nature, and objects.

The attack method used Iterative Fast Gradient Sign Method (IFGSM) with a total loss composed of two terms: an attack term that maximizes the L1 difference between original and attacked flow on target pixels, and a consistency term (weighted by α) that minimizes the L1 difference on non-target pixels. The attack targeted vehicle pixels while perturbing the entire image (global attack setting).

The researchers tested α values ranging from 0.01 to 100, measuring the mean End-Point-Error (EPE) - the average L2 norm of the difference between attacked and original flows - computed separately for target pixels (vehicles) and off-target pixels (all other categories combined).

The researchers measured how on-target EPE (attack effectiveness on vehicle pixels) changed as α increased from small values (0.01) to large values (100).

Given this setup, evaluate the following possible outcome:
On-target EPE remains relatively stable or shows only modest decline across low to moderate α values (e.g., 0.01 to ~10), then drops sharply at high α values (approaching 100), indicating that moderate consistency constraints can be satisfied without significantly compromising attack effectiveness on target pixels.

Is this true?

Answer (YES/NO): NO